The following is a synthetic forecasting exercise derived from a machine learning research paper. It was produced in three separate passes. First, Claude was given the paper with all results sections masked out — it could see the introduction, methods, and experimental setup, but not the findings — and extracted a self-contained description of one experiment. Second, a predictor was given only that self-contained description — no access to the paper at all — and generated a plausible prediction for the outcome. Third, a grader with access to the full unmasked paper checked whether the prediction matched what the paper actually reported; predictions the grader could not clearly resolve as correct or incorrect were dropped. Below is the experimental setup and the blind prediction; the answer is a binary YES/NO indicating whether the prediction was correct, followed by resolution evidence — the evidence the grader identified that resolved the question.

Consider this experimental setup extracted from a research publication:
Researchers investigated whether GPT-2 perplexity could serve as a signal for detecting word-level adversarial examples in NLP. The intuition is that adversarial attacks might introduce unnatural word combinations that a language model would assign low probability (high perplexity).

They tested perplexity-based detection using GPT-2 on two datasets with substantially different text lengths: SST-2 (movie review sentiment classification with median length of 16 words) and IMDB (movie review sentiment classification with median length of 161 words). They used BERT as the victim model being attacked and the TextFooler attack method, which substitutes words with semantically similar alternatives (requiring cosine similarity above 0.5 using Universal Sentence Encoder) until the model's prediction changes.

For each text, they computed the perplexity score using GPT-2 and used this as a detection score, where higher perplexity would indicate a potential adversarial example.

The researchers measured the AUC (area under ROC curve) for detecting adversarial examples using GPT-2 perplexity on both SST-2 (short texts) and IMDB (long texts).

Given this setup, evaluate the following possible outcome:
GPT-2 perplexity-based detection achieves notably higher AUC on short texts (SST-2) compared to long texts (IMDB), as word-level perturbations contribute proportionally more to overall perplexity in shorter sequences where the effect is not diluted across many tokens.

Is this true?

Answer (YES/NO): NO